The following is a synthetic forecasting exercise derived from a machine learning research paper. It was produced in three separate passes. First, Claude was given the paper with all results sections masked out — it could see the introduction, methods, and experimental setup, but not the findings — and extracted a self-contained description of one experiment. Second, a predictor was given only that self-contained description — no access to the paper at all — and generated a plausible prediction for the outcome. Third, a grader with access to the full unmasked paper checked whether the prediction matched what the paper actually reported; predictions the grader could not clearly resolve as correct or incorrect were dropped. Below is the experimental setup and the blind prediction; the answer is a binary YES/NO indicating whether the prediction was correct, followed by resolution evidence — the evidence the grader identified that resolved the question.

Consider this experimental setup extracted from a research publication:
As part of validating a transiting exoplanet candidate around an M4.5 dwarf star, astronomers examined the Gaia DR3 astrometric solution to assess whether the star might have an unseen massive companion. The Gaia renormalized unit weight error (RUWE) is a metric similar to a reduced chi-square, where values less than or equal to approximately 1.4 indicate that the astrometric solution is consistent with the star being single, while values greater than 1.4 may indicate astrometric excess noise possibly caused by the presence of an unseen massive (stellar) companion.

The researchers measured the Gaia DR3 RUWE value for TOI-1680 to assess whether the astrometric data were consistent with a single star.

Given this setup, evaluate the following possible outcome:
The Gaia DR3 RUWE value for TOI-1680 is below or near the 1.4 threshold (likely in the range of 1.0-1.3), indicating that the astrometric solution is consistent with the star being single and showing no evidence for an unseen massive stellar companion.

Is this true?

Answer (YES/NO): YES